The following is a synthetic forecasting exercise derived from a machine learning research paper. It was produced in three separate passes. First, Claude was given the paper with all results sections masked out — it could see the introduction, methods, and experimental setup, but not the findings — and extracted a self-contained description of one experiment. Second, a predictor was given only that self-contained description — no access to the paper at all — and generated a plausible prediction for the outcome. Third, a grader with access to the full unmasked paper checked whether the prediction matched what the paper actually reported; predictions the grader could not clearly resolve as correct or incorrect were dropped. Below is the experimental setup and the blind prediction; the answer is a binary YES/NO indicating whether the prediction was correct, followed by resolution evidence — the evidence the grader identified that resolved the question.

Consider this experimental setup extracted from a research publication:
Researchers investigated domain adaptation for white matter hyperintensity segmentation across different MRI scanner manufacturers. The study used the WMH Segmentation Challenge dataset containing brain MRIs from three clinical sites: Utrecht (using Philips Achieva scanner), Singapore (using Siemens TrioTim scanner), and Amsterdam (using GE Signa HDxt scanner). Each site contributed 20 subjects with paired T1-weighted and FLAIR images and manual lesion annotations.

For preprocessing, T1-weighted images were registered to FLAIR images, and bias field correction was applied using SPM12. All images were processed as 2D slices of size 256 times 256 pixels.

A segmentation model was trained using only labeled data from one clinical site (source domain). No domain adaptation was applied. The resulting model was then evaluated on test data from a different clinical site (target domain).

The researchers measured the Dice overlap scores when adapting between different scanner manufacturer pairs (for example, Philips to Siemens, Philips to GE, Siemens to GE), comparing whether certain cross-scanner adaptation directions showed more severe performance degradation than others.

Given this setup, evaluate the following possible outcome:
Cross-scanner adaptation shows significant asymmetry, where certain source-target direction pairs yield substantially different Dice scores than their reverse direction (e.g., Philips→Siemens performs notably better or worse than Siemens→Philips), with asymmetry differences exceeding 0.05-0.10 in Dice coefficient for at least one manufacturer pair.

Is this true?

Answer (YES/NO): YES